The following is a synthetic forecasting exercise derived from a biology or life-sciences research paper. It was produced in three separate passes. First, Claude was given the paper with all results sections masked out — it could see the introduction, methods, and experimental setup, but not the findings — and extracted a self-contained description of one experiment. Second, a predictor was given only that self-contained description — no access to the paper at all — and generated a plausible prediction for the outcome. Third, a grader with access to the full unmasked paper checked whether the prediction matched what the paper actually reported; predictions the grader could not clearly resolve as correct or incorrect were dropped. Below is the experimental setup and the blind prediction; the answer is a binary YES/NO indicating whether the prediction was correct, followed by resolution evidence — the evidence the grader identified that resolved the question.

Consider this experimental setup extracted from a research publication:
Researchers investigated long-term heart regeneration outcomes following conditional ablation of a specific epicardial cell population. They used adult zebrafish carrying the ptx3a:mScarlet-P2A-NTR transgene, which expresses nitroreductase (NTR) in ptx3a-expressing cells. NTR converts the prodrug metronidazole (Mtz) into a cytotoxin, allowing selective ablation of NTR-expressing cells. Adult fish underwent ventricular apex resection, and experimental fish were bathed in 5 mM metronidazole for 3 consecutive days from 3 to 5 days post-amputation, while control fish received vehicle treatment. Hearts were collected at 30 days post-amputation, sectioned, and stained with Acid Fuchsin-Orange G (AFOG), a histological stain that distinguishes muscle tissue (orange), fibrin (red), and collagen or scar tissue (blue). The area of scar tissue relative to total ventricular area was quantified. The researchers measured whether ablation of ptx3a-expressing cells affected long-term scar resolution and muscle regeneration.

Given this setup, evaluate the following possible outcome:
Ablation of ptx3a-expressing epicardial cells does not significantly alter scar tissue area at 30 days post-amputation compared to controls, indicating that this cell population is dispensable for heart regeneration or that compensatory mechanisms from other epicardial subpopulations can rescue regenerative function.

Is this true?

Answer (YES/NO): NO